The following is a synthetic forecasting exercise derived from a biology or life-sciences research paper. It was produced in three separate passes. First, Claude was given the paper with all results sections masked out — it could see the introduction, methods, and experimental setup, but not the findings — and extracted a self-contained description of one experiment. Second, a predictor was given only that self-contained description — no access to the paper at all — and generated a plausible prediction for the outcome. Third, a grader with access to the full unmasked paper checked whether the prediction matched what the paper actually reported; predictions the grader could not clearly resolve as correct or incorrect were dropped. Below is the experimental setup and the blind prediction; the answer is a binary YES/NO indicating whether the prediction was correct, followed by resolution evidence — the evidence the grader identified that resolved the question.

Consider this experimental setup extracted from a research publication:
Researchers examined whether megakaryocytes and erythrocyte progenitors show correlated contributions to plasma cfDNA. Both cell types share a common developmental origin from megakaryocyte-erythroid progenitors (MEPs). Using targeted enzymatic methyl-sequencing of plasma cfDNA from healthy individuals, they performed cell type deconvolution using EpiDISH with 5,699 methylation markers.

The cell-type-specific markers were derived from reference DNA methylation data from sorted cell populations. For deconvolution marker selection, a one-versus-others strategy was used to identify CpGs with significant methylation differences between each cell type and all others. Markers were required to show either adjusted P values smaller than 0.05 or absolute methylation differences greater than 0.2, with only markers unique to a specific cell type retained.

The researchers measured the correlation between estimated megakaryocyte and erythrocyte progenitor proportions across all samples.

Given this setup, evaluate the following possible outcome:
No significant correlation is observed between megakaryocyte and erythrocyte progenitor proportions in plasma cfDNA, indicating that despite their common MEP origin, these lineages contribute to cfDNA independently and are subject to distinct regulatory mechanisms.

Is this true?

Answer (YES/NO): NO